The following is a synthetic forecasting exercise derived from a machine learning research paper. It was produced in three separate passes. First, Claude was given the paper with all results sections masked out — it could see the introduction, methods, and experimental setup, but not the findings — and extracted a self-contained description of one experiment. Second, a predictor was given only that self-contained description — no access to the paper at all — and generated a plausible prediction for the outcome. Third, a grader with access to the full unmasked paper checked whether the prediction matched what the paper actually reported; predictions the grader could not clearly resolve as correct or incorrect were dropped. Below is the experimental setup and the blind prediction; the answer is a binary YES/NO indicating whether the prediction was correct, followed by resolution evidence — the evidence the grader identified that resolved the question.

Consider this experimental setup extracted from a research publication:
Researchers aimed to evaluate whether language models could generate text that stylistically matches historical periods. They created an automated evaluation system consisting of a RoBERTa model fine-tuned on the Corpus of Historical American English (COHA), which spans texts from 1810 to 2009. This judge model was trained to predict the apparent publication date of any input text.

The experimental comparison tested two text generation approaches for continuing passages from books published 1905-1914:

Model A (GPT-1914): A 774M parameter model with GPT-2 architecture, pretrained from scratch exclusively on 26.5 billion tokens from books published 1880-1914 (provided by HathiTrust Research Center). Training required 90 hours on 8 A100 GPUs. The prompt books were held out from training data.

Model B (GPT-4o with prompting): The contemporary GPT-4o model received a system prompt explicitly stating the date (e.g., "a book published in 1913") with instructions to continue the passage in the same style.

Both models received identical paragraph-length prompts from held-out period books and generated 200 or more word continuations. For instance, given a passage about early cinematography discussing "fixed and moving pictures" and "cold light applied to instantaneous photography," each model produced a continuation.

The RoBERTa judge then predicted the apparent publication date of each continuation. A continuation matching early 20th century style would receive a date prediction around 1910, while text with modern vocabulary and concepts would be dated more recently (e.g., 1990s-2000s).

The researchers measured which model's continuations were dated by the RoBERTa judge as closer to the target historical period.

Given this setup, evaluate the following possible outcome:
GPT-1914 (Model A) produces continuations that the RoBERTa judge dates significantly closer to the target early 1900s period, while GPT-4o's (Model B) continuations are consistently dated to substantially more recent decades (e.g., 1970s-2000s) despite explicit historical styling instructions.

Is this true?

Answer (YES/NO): YES